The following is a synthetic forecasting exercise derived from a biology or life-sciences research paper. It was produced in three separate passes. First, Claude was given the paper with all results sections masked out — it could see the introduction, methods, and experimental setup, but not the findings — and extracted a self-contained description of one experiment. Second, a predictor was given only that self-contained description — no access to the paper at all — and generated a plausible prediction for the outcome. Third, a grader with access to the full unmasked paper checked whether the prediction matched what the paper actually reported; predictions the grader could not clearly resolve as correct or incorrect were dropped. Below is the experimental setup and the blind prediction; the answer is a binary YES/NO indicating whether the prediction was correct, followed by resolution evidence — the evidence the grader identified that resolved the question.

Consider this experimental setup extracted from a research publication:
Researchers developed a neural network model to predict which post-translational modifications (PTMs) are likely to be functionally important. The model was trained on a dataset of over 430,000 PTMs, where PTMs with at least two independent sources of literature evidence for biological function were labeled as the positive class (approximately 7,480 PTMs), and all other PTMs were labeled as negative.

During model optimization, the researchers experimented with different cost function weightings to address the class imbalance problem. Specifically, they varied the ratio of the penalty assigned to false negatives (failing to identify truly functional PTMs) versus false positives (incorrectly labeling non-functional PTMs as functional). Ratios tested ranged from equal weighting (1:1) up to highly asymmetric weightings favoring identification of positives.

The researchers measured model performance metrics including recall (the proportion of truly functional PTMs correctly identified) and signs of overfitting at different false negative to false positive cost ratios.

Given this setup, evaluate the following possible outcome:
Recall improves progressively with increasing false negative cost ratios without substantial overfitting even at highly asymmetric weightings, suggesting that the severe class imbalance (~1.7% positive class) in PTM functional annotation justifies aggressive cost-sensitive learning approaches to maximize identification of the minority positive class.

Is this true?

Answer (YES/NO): NO